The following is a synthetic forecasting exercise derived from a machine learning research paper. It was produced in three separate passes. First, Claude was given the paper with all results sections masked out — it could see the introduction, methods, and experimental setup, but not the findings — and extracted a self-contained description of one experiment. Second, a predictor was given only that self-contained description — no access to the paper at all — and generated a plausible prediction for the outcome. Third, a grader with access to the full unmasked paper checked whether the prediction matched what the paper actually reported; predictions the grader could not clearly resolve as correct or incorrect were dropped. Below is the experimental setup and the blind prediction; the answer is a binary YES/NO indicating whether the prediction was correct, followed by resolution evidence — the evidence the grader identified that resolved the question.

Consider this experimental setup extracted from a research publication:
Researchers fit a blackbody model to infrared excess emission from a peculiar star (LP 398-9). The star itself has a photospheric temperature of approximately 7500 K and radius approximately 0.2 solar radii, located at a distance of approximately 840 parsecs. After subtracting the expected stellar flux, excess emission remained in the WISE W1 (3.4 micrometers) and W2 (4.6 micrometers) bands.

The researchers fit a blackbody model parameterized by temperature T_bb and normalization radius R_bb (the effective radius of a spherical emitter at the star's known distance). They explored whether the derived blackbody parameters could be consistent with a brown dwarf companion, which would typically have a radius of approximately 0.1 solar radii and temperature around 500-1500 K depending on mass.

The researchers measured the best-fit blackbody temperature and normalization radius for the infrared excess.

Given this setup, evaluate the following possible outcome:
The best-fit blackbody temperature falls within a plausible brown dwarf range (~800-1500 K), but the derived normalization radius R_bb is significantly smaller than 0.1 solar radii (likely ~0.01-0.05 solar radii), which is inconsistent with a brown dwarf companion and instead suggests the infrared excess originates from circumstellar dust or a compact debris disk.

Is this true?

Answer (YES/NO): NO